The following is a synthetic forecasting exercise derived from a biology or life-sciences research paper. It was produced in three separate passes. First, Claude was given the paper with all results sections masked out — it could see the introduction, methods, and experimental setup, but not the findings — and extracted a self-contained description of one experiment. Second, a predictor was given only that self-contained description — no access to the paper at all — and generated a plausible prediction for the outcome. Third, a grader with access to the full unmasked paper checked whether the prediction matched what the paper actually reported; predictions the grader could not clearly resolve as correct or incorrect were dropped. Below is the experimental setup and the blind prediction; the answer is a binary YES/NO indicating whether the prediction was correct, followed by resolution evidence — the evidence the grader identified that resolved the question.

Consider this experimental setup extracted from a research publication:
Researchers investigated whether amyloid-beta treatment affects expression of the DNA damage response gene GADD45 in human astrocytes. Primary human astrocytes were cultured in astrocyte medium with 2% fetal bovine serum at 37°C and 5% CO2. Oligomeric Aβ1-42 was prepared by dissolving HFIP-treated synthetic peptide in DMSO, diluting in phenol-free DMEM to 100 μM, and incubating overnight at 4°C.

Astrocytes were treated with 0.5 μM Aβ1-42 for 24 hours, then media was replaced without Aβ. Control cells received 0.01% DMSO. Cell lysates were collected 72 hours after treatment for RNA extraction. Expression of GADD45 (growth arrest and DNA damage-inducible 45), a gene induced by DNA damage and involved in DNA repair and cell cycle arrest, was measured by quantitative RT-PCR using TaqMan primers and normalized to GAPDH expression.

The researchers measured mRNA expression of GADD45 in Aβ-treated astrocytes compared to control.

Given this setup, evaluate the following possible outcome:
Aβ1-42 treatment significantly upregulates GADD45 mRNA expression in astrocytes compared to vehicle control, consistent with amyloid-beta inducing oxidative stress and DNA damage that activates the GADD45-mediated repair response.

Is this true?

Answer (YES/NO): YES